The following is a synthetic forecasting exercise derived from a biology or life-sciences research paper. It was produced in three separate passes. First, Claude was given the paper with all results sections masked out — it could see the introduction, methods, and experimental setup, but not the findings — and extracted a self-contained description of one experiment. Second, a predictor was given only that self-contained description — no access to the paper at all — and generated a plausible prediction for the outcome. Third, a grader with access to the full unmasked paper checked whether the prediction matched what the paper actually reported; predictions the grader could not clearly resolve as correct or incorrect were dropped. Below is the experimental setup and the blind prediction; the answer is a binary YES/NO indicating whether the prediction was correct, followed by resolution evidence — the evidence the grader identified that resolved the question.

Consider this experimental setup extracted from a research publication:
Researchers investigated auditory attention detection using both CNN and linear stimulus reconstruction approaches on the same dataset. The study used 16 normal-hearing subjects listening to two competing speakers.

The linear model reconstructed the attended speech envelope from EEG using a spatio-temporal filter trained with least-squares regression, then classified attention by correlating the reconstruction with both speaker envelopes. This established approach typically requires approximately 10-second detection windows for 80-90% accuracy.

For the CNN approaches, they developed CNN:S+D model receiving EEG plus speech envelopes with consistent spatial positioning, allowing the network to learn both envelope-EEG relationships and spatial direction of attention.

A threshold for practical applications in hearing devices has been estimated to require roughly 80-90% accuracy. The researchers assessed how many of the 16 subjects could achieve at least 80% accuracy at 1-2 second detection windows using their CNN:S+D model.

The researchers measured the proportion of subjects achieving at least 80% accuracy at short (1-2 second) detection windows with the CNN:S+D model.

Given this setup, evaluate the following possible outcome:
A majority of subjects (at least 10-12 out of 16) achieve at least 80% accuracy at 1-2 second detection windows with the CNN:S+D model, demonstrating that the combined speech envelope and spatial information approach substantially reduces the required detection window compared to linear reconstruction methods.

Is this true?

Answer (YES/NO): NO